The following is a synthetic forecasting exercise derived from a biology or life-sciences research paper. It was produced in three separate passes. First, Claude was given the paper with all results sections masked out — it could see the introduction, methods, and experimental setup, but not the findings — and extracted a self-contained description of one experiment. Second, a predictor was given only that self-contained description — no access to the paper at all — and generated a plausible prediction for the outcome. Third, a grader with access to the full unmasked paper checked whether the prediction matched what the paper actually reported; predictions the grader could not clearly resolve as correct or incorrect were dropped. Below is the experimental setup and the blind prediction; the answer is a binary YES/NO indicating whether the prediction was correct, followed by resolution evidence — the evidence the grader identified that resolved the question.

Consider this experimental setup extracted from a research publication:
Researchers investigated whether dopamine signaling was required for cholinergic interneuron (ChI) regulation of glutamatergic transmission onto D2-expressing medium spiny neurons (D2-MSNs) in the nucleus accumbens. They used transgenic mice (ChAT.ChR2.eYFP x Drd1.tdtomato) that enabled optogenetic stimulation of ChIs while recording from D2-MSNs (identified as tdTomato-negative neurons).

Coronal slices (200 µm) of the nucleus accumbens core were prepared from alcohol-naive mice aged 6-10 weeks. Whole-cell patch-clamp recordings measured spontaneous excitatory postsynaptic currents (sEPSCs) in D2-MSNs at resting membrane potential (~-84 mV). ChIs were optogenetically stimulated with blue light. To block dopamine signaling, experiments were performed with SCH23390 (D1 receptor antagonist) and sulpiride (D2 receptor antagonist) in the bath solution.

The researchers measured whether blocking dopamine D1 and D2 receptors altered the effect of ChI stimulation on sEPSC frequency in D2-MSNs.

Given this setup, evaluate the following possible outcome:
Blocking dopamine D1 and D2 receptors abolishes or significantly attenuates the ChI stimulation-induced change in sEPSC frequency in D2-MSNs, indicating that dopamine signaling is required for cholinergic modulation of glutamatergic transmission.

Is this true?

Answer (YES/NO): NO